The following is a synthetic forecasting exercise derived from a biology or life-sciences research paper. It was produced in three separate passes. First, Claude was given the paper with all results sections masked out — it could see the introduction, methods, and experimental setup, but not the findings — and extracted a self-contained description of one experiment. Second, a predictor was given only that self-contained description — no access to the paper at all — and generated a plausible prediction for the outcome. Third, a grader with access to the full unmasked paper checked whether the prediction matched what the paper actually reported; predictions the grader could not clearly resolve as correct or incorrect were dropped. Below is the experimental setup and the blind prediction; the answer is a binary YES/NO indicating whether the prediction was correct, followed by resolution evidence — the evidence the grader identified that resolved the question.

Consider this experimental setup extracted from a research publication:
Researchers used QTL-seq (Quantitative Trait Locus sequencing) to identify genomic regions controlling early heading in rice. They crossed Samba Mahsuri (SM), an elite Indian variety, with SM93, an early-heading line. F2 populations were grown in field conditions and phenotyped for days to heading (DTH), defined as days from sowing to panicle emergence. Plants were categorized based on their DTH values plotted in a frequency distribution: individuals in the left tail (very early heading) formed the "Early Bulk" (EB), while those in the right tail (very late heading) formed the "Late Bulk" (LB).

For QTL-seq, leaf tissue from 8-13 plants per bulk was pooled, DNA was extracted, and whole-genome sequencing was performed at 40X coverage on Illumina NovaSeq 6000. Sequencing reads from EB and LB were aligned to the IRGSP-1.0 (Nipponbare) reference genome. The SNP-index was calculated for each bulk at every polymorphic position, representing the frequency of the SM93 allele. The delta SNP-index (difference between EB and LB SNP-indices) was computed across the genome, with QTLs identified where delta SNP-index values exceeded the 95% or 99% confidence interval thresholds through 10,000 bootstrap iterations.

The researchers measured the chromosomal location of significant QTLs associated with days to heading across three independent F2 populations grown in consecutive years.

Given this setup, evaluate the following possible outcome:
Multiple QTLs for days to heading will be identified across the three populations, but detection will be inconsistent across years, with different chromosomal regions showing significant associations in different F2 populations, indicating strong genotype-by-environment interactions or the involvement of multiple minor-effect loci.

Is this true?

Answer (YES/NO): NO